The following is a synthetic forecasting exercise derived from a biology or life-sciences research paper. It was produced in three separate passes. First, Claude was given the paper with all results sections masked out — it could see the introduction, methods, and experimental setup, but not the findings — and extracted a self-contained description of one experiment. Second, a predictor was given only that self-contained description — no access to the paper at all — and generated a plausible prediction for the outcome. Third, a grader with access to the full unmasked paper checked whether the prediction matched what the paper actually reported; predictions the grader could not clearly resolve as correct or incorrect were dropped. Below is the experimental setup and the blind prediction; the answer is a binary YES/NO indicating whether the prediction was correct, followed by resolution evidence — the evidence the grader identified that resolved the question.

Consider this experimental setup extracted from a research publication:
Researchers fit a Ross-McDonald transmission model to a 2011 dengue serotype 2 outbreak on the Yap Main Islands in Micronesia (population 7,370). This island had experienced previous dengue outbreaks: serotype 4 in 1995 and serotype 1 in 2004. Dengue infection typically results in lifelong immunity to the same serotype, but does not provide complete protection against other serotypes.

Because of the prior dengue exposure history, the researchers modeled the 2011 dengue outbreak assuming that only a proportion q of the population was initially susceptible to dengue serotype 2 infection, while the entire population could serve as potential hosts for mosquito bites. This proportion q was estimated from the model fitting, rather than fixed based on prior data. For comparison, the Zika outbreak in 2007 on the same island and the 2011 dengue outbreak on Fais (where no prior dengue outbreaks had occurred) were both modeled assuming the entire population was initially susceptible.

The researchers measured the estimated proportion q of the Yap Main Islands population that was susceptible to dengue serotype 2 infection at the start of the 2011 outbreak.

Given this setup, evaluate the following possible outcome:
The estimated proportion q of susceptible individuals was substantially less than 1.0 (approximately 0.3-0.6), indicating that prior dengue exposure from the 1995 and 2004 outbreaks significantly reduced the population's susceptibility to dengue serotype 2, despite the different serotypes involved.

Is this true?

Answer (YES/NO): NO